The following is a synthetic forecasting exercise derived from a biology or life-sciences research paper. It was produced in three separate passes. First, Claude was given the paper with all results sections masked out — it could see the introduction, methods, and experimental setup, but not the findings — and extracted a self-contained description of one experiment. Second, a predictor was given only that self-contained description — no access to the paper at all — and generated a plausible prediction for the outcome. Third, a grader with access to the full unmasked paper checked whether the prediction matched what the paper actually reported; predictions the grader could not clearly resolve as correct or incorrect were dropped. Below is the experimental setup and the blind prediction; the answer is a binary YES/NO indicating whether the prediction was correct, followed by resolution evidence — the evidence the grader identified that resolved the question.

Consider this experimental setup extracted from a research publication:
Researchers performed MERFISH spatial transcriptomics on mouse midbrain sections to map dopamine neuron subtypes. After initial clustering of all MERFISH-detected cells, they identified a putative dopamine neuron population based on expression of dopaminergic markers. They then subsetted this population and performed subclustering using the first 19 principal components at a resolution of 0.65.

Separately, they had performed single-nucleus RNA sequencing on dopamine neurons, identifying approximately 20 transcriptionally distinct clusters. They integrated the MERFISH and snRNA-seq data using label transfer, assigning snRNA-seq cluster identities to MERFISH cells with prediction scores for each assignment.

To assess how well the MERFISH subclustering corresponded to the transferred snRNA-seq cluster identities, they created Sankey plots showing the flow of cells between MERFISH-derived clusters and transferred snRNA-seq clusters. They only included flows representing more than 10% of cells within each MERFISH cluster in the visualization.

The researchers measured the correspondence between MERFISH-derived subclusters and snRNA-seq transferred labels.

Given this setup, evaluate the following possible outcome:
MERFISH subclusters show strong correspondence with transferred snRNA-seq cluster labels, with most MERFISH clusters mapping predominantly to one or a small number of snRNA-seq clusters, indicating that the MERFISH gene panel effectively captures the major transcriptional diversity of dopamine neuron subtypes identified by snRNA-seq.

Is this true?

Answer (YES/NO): YES